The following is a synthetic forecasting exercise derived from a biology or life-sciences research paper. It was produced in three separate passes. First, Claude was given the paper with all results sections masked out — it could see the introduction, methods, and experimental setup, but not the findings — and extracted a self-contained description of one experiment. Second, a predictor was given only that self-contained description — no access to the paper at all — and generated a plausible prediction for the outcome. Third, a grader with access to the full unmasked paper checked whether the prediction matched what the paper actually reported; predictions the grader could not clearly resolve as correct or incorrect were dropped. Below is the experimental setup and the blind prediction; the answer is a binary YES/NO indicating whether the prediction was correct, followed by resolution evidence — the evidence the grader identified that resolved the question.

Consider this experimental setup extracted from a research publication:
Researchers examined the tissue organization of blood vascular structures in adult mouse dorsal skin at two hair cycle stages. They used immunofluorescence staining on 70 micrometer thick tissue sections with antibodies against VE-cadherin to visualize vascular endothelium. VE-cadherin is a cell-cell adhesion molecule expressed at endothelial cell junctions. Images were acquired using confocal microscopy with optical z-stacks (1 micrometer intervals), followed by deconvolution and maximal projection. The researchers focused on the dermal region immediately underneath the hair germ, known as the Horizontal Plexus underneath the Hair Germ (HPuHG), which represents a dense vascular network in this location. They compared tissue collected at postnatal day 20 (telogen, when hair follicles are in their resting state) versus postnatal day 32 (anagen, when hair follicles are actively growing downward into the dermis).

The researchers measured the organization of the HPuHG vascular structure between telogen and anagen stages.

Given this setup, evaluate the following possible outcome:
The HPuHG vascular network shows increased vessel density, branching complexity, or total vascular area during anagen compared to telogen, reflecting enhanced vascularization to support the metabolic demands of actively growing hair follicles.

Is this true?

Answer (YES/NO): NO